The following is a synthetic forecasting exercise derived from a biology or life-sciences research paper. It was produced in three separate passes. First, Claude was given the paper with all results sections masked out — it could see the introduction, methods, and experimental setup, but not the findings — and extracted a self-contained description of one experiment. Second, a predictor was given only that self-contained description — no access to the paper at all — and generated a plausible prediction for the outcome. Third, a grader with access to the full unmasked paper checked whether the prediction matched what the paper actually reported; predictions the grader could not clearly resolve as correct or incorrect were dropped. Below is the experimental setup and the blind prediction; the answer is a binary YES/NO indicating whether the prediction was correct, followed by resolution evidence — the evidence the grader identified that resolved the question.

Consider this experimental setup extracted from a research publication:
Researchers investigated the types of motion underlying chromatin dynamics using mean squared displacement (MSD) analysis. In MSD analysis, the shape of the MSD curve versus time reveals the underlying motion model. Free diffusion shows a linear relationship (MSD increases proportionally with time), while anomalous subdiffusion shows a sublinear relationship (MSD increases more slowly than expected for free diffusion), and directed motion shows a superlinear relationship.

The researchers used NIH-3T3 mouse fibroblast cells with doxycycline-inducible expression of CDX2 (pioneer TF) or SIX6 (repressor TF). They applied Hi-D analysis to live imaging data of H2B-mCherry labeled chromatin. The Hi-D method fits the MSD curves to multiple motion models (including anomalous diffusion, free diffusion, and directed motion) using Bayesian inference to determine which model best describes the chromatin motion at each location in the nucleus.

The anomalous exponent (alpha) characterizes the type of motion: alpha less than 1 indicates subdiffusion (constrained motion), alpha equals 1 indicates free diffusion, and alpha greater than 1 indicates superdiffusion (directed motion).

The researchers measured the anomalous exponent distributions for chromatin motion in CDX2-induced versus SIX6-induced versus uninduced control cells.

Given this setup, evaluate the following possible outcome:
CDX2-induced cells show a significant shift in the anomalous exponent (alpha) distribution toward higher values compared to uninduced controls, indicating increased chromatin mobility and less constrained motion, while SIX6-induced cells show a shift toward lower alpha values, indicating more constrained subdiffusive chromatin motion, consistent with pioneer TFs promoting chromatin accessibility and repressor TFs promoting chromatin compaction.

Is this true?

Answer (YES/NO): NO